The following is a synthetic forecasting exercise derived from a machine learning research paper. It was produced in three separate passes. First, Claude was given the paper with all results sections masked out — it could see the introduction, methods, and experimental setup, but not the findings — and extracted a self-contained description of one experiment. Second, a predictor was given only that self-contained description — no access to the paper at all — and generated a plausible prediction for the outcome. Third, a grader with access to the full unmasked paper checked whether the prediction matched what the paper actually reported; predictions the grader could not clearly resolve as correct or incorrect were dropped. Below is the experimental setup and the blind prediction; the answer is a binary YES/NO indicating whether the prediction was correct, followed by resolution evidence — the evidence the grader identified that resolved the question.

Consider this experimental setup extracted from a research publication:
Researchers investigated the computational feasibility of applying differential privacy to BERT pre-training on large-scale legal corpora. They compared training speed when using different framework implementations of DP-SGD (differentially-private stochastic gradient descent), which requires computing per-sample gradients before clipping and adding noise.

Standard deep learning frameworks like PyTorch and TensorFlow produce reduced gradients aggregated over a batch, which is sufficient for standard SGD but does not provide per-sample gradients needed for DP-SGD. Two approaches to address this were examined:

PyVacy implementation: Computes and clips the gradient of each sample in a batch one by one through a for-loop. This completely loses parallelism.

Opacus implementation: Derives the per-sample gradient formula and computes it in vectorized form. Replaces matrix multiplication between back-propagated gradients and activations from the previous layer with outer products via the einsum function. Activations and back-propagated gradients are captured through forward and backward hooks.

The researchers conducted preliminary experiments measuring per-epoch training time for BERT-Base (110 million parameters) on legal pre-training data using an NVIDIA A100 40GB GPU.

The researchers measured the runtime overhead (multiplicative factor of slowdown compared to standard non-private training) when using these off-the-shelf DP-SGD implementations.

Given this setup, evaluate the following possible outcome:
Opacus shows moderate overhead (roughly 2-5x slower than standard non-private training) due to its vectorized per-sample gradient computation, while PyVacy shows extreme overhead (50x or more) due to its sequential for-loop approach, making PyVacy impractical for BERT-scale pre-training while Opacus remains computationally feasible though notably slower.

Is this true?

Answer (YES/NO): NO